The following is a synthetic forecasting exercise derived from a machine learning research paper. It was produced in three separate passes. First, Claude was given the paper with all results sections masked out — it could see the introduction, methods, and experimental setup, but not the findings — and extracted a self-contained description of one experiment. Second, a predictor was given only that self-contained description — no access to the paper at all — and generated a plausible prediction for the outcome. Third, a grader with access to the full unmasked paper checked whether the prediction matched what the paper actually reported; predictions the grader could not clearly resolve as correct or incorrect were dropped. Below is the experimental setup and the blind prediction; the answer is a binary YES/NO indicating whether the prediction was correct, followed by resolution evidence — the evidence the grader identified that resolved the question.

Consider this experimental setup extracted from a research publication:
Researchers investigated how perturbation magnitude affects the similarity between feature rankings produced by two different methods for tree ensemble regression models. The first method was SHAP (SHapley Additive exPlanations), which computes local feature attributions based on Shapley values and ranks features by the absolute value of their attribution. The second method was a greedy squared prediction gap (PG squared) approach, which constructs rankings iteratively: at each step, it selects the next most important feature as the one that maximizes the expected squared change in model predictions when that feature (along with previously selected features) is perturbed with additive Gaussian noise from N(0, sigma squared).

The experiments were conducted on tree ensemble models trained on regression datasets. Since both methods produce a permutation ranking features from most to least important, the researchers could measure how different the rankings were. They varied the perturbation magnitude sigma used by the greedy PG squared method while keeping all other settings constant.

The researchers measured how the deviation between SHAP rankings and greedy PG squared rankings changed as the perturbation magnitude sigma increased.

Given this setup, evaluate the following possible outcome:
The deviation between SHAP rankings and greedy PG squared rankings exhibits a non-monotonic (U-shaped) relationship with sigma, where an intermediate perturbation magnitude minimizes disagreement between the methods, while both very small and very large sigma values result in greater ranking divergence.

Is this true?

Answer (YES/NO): NO